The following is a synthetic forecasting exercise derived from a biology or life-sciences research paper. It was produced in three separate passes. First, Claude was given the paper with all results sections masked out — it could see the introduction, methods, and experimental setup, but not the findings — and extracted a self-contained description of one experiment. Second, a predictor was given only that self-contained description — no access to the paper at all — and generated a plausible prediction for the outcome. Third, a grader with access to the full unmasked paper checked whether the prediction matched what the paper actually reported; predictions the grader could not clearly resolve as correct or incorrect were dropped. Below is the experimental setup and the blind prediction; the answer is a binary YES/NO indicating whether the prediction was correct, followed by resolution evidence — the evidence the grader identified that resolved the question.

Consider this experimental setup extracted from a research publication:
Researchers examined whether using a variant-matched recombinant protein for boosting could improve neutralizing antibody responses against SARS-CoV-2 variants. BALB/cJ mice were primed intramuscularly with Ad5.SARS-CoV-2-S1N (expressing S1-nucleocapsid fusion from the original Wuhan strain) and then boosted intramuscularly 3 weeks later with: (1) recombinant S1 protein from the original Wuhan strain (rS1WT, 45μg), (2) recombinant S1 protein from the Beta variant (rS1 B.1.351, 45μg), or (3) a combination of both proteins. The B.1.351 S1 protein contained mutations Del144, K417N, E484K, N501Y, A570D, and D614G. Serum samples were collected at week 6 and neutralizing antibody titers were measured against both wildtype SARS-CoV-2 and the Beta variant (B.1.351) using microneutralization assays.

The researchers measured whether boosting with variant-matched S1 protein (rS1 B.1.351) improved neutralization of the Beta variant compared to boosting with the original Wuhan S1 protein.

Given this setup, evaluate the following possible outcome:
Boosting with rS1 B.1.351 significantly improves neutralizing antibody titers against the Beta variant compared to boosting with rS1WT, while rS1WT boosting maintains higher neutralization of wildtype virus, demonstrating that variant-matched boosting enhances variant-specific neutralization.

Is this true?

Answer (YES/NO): NO